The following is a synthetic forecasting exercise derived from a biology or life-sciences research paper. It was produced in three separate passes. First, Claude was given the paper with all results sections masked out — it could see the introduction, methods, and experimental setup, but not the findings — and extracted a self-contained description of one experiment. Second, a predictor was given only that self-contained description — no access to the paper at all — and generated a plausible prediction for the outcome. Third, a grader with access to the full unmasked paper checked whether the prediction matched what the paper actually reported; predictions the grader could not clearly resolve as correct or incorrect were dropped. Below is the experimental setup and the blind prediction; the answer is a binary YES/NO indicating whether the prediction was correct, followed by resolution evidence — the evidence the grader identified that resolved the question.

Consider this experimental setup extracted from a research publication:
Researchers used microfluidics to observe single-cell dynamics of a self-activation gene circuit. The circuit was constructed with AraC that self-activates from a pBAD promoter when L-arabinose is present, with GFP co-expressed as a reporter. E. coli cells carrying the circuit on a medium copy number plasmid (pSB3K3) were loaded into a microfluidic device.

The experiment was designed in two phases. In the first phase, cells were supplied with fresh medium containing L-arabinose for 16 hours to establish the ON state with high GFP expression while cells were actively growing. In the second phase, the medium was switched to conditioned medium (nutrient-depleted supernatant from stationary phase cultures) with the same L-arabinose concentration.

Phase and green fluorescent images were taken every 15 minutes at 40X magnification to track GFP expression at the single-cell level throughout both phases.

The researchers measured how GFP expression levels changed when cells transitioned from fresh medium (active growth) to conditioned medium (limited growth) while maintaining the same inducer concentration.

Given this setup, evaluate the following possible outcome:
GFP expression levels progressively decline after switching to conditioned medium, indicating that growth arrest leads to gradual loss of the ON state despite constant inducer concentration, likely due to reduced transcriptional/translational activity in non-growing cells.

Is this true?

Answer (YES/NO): NO